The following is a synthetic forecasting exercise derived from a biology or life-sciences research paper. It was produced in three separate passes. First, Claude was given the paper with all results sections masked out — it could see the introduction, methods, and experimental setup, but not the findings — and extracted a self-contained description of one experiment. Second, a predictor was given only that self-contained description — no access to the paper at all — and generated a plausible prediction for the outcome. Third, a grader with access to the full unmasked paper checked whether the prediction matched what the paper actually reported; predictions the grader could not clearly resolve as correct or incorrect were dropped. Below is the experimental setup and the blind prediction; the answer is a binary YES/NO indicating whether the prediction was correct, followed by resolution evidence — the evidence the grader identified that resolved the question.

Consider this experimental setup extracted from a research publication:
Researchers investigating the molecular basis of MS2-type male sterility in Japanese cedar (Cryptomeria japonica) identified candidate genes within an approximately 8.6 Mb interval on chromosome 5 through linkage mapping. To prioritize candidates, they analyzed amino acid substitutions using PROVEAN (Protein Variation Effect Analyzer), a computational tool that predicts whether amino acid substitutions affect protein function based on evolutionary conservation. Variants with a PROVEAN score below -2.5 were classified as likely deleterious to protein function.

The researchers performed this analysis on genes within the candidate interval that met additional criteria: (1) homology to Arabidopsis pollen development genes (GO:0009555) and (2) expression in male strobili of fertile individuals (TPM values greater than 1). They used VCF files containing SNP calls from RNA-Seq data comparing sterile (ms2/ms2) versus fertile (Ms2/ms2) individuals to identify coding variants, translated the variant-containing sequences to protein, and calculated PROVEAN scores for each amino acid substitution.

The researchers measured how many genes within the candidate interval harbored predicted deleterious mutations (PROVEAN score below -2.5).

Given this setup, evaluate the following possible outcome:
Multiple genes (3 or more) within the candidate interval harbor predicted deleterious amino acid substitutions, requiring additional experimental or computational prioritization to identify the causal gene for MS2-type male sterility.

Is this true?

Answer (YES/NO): NO